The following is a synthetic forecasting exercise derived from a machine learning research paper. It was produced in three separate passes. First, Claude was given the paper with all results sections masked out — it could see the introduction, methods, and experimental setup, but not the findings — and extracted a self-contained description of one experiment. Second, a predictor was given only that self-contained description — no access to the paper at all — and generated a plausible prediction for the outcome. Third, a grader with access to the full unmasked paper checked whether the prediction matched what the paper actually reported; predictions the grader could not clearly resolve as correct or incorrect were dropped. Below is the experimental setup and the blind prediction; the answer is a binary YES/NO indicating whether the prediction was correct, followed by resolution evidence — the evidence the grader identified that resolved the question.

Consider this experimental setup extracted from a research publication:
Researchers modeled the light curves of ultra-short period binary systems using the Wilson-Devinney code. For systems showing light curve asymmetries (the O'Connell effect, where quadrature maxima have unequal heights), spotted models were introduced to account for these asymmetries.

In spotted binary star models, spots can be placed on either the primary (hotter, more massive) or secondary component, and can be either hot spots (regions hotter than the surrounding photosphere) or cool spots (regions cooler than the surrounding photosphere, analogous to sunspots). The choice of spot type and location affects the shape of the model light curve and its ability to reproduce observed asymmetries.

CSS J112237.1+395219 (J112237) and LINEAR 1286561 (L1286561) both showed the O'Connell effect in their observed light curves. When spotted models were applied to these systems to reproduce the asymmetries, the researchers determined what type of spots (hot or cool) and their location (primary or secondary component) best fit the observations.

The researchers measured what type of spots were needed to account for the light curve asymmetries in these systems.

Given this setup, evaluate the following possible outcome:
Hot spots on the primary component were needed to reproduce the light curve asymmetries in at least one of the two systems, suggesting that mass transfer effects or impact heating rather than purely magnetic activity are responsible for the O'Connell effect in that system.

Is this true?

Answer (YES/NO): NO